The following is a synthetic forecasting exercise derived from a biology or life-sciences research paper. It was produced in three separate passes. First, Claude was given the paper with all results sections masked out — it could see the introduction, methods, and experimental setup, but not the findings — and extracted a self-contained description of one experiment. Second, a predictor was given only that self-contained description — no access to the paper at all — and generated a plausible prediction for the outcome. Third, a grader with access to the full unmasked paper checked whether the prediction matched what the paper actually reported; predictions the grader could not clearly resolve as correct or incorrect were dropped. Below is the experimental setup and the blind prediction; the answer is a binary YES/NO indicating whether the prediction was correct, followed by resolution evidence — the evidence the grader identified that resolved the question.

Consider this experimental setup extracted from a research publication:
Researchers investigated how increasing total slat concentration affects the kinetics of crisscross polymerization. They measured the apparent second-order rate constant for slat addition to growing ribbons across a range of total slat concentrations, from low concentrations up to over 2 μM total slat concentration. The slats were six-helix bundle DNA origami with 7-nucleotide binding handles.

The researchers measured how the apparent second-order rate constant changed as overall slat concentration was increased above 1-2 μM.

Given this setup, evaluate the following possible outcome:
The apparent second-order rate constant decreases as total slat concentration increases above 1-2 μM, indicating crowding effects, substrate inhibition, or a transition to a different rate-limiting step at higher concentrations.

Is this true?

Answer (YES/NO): YES